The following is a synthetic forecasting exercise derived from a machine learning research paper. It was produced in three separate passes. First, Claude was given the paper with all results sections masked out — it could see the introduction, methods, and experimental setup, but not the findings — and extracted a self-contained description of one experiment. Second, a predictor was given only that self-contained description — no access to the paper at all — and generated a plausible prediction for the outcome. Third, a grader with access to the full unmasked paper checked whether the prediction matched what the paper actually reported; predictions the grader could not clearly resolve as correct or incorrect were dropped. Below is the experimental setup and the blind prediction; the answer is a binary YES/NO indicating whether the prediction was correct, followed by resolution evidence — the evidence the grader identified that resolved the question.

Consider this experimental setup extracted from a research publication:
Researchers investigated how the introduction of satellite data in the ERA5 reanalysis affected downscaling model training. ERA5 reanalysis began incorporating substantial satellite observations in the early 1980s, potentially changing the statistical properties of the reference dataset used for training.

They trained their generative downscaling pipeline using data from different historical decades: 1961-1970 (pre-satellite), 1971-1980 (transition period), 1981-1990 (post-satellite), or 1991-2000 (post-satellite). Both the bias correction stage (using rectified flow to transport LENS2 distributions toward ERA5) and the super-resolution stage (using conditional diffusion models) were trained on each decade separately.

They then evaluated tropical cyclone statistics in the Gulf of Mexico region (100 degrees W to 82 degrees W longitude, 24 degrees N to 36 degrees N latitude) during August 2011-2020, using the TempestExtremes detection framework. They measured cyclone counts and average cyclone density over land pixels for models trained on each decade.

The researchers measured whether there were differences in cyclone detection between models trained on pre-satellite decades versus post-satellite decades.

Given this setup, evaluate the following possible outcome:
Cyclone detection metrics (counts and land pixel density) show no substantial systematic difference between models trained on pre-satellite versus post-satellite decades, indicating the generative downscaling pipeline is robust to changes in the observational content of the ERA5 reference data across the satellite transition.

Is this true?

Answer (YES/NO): NO